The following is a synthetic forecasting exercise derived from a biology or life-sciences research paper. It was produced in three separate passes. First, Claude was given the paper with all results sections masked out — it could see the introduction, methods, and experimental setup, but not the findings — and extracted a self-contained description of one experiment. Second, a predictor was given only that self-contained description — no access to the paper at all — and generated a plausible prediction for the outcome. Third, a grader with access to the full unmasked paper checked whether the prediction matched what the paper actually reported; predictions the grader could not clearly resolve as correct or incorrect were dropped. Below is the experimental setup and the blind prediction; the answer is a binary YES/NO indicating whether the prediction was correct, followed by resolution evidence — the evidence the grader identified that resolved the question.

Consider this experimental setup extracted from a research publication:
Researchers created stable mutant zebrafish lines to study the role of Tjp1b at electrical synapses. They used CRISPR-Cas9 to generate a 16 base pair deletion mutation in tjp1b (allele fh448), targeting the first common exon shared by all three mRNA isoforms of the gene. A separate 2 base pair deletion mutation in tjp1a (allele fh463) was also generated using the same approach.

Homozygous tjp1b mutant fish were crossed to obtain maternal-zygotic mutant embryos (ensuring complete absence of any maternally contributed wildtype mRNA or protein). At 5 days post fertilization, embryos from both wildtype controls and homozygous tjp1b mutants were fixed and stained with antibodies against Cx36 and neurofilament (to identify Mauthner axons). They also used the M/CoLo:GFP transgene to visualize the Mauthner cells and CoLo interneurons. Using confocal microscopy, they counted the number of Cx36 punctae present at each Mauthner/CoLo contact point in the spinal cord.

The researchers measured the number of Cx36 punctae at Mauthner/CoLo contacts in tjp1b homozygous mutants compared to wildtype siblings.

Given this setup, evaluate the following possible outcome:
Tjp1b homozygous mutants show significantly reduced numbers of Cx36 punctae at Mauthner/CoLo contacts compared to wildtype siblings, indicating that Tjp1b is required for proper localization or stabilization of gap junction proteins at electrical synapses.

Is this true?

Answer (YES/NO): YES